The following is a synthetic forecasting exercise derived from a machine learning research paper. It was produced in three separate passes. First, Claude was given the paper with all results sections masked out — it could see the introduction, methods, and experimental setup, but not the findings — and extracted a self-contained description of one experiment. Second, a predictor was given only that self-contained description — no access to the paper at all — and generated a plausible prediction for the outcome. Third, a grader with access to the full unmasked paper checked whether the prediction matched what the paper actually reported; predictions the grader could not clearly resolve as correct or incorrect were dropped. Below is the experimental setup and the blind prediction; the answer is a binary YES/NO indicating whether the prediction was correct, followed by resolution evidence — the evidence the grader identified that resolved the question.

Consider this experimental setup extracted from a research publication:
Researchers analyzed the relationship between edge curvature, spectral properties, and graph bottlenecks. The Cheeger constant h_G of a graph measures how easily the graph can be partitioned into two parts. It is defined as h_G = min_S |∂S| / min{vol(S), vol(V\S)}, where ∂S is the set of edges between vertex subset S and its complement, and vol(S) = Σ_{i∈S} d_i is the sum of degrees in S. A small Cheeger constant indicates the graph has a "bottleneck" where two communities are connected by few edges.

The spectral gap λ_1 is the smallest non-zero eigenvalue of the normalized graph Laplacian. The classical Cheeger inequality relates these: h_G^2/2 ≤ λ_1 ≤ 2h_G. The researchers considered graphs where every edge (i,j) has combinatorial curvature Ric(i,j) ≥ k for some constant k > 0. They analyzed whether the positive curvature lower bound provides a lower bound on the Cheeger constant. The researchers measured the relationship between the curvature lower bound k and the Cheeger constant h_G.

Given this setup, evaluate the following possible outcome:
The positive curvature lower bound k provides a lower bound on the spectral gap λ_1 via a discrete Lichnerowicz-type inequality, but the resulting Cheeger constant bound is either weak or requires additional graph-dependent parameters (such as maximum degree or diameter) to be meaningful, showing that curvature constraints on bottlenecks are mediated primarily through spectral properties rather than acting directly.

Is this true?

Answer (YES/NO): NO